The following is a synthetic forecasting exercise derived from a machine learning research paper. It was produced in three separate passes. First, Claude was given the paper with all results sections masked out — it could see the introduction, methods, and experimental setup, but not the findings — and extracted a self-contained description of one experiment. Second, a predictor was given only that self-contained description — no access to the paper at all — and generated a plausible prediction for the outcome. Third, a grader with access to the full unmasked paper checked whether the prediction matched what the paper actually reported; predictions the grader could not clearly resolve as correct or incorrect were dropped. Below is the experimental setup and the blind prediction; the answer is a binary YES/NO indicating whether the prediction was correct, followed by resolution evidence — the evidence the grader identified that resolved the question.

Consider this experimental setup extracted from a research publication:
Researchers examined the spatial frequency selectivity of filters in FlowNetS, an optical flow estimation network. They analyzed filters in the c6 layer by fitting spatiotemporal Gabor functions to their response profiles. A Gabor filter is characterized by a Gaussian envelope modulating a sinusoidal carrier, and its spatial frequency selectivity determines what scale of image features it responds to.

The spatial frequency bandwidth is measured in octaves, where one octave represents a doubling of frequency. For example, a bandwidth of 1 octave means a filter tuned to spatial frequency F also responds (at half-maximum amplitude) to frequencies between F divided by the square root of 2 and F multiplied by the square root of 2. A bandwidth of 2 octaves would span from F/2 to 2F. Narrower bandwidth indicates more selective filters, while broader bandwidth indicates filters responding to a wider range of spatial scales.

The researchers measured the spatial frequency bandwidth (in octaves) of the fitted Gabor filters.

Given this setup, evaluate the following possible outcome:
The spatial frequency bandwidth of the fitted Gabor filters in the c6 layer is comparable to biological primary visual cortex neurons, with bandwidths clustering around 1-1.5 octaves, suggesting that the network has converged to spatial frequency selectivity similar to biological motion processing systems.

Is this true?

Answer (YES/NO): YES